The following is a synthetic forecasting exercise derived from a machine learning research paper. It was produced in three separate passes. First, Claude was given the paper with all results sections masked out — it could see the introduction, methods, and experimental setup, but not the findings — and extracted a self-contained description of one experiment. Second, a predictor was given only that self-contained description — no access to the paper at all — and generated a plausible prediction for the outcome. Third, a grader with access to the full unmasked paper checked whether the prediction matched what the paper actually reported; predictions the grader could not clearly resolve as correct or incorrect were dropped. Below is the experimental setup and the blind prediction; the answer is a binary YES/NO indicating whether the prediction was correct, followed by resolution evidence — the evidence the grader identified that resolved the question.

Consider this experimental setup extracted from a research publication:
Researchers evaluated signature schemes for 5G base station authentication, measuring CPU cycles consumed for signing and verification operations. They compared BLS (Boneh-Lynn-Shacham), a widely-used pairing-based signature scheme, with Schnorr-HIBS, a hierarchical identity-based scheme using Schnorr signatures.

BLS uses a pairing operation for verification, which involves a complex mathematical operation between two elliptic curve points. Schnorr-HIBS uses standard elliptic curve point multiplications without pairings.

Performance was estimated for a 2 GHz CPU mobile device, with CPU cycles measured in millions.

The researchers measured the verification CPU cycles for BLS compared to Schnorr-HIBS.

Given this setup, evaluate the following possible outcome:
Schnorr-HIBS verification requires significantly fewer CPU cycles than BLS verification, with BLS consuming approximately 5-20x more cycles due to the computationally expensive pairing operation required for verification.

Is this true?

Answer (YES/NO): YES